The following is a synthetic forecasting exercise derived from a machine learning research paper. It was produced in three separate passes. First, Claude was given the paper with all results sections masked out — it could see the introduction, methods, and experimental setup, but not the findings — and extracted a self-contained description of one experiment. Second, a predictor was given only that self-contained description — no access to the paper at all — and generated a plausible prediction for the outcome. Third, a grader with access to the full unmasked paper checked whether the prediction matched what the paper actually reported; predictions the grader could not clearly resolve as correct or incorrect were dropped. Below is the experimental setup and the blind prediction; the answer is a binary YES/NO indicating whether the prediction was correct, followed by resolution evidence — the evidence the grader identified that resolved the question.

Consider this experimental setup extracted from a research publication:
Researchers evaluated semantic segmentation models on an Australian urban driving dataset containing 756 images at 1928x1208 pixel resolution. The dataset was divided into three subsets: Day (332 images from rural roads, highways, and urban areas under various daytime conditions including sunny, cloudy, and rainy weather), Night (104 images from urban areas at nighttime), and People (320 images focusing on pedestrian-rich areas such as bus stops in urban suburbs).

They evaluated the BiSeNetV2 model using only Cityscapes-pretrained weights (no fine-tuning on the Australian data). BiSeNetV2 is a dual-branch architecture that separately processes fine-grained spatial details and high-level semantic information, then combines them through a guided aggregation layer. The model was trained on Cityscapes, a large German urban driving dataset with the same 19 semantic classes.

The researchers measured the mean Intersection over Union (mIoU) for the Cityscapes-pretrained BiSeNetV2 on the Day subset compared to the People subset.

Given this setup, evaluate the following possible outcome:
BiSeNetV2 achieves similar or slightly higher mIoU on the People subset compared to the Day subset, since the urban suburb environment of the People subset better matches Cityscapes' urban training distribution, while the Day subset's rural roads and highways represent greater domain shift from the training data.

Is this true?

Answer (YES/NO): NO